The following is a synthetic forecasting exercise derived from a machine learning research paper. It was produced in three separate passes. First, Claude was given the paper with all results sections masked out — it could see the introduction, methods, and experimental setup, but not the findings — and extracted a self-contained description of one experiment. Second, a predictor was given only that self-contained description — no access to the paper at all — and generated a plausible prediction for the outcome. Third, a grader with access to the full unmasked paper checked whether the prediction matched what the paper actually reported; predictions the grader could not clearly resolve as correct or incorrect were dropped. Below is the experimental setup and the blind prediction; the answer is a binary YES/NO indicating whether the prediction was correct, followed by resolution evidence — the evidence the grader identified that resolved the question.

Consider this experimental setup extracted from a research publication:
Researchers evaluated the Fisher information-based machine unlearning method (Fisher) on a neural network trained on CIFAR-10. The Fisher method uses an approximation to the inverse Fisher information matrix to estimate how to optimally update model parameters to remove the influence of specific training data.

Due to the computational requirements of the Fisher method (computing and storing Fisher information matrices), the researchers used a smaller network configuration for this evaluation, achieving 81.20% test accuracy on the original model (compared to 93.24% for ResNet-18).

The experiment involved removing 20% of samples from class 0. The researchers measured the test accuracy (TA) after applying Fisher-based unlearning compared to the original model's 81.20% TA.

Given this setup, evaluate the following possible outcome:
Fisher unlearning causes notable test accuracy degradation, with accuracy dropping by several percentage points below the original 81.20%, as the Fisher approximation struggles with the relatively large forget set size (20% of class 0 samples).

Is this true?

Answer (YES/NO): YES